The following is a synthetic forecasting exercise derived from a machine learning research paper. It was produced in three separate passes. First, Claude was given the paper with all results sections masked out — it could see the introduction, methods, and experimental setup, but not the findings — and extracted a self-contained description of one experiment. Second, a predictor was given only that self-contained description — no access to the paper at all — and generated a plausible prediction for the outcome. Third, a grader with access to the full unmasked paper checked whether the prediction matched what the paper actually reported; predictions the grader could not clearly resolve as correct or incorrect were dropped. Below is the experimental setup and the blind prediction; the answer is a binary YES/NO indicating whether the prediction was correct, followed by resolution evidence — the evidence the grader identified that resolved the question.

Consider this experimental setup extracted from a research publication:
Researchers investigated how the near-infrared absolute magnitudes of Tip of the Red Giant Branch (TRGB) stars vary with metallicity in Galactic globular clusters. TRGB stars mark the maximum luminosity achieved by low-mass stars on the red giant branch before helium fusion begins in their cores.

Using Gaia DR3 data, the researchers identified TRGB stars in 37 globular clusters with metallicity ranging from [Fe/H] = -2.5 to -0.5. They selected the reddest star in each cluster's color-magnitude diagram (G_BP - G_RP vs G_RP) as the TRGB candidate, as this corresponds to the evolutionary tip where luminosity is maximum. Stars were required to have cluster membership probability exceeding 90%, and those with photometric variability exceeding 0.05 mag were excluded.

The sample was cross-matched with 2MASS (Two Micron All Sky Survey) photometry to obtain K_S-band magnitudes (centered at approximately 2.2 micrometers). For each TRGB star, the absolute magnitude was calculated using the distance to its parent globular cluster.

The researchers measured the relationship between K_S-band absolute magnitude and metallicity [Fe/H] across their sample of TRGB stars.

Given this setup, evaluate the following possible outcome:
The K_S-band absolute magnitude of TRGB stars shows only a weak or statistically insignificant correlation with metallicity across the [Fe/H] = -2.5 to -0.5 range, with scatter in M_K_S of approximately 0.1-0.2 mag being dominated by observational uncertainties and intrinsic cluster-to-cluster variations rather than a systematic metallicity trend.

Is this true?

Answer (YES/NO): NO